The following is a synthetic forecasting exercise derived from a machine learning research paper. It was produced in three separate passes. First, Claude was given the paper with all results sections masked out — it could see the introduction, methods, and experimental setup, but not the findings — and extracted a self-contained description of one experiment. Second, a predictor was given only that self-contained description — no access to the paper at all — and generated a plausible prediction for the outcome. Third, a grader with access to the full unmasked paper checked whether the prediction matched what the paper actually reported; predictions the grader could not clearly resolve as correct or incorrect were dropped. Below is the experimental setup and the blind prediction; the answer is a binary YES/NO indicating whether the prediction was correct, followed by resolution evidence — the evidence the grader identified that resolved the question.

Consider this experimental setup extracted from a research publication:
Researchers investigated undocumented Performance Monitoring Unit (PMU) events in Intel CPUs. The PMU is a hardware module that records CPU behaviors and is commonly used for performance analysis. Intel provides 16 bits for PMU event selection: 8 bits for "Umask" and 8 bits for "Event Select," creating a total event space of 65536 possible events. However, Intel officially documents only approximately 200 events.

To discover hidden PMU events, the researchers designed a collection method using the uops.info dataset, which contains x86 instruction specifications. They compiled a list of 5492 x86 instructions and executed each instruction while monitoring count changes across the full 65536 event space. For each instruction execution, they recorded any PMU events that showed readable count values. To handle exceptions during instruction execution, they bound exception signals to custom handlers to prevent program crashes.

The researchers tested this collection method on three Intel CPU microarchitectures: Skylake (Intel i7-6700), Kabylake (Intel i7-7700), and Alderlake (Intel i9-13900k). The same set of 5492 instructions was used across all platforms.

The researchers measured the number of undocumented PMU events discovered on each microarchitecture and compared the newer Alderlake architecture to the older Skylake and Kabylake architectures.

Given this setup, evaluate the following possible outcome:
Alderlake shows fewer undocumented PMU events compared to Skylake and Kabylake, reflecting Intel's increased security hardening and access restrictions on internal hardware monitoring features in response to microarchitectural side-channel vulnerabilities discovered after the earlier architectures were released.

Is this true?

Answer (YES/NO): NO